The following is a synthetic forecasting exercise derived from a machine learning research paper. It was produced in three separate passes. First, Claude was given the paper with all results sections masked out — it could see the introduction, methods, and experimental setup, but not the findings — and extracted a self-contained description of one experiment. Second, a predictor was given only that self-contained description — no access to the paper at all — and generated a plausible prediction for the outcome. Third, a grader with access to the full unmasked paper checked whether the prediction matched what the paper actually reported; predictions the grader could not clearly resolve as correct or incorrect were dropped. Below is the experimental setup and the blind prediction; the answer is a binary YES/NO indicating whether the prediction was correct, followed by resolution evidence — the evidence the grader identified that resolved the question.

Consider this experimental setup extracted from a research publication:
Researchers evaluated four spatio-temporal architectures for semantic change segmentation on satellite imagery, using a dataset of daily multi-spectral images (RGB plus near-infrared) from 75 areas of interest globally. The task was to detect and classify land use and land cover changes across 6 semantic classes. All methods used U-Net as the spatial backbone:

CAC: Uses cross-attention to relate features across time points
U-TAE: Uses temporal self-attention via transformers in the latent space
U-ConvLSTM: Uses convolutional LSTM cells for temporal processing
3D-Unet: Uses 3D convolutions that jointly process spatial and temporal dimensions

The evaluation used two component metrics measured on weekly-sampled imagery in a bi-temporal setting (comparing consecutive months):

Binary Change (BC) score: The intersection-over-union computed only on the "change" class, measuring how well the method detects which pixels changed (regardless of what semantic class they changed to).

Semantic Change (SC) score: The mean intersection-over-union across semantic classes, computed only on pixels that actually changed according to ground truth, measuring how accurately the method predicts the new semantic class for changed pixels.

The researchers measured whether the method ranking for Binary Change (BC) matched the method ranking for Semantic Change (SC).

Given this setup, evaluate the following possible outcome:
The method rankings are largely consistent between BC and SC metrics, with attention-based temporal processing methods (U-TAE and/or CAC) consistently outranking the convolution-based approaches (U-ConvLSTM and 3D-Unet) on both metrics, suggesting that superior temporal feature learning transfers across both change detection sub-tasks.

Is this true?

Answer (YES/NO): NO